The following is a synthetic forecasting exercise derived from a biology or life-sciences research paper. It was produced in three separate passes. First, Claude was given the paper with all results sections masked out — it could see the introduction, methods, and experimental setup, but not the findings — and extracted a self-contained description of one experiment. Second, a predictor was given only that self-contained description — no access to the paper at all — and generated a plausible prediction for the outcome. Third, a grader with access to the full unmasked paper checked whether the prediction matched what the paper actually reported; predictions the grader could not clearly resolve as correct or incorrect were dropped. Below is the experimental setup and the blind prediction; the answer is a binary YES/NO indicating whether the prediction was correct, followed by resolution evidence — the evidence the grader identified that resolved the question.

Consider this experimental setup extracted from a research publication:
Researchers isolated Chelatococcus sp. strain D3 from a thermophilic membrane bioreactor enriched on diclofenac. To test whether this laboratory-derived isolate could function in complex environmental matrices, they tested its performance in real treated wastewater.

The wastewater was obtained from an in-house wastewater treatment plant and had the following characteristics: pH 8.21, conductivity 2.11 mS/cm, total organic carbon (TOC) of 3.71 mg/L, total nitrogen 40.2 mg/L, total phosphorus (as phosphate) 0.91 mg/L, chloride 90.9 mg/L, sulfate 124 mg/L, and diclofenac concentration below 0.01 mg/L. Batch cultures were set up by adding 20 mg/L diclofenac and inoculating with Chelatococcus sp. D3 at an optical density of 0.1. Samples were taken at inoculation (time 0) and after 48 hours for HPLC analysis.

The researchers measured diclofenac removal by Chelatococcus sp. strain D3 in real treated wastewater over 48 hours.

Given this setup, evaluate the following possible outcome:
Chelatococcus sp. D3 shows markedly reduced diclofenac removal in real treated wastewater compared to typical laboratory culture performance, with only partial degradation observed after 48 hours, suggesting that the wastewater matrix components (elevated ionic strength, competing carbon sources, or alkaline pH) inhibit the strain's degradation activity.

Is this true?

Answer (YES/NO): NO